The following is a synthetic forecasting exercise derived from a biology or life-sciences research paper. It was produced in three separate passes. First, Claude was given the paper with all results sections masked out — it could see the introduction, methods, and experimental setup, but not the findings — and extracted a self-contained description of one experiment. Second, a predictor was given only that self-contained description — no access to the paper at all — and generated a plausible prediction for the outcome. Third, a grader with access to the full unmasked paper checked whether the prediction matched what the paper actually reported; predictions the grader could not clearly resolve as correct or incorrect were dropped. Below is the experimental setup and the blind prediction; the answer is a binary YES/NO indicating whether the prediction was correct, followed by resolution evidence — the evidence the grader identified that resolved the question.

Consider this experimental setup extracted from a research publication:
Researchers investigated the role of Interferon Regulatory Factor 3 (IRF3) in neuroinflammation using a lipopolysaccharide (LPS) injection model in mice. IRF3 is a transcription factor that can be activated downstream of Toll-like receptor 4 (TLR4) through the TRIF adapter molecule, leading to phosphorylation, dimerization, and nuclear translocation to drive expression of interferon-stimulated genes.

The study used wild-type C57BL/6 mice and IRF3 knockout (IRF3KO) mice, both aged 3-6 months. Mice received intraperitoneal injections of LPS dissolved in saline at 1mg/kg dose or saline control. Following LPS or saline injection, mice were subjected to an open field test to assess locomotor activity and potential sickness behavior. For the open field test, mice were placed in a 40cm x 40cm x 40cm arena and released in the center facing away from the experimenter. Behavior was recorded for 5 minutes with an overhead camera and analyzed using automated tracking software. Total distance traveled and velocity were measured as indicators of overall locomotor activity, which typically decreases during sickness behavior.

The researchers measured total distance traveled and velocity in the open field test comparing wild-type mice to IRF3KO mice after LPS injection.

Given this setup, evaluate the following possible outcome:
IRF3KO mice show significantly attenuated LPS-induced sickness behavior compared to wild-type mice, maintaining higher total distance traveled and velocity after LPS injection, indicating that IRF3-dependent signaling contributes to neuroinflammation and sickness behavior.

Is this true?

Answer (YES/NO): YES